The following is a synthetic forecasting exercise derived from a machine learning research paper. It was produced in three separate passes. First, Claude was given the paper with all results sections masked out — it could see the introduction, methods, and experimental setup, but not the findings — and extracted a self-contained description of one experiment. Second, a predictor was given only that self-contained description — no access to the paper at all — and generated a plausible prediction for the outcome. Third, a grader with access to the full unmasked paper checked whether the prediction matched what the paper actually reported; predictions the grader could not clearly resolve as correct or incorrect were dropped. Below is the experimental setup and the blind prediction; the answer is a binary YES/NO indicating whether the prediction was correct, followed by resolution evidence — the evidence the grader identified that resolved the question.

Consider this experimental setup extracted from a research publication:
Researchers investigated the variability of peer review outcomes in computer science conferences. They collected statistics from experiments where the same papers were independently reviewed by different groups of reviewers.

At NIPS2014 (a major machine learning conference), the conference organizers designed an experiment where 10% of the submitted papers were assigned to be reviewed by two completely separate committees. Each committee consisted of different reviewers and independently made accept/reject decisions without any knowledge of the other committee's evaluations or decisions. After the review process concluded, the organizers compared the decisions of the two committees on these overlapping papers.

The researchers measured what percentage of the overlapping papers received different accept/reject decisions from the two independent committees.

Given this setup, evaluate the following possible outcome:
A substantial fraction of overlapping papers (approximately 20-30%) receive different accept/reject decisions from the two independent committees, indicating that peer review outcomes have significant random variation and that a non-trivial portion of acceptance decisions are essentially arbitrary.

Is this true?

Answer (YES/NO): YES